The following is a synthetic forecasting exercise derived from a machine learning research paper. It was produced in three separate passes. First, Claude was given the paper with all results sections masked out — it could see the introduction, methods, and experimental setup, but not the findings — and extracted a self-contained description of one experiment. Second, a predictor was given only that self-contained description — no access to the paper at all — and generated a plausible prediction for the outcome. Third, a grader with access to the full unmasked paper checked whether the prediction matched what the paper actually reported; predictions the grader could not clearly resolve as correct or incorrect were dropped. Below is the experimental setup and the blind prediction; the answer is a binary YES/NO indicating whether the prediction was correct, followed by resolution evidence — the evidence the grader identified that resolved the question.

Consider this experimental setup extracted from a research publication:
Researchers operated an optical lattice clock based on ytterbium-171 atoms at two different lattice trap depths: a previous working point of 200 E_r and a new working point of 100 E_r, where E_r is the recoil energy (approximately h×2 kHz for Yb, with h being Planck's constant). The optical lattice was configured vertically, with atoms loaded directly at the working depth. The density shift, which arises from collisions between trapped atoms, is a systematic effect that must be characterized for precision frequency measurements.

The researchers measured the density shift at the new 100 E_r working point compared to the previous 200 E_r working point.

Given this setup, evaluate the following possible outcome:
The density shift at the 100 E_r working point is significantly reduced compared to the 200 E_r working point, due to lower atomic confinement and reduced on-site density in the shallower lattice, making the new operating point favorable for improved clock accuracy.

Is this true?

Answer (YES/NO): YES